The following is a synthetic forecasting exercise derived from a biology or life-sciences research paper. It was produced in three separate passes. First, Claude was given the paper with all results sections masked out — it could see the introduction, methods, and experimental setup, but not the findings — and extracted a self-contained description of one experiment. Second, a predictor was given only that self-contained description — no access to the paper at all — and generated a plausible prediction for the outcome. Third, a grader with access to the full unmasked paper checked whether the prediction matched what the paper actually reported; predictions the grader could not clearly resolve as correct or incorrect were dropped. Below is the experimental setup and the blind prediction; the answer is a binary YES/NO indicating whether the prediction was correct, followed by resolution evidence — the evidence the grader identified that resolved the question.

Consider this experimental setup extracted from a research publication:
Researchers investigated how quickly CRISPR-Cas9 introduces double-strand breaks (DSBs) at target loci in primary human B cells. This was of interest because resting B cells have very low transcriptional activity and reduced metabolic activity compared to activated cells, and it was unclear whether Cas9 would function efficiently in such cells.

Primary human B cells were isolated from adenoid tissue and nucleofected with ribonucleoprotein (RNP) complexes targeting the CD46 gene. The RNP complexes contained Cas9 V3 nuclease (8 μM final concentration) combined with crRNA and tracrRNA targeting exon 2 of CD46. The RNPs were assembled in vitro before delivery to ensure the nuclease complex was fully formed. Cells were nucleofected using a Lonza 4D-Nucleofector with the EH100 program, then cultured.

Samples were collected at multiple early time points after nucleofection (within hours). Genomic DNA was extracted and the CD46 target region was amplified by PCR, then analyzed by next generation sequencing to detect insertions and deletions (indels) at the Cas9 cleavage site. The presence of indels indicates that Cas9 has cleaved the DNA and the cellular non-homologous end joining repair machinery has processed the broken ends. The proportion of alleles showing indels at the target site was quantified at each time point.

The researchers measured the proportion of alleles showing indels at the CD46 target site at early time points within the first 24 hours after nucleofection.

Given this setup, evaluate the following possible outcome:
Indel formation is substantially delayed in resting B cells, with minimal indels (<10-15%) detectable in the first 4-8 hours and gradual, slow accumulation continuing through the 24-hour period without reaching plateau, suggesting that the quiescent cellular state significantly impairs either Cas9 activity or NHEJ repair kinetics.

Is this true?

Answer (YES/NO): NO